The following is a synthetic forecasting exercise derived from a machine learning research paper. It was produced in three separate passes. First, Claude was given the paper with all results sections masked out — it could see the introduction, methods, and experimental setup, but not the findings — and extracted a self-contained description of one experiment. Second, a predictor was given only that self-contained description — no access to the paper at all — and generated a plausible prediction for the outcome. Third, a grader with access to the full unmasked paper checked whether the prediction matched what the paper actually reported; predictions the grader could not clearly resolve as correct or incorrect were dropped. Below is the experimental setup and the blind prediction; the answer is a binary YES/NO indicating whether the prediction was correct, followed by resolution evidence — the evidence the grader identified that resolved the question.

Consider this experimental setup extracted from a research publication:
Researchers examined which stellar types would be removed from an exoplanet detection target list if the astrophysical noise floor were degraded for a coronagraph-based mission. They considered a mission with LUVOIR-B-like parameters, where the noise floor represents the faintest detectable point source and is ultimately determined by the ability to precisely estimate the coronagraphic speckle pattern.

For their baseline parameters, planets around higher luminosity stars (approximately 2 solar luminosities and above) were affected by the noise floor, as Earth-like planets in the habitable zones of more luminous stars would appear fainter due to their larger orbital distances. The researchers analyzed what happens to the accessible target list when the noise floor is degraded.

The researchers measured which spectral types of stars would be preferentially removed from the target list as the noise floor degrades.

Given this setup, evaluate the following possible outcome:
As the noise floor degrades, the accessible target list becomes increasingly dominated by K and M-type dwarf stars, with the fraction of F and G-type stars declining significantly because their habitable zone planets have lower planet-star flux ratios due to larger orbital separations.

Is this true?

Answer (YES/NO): YES